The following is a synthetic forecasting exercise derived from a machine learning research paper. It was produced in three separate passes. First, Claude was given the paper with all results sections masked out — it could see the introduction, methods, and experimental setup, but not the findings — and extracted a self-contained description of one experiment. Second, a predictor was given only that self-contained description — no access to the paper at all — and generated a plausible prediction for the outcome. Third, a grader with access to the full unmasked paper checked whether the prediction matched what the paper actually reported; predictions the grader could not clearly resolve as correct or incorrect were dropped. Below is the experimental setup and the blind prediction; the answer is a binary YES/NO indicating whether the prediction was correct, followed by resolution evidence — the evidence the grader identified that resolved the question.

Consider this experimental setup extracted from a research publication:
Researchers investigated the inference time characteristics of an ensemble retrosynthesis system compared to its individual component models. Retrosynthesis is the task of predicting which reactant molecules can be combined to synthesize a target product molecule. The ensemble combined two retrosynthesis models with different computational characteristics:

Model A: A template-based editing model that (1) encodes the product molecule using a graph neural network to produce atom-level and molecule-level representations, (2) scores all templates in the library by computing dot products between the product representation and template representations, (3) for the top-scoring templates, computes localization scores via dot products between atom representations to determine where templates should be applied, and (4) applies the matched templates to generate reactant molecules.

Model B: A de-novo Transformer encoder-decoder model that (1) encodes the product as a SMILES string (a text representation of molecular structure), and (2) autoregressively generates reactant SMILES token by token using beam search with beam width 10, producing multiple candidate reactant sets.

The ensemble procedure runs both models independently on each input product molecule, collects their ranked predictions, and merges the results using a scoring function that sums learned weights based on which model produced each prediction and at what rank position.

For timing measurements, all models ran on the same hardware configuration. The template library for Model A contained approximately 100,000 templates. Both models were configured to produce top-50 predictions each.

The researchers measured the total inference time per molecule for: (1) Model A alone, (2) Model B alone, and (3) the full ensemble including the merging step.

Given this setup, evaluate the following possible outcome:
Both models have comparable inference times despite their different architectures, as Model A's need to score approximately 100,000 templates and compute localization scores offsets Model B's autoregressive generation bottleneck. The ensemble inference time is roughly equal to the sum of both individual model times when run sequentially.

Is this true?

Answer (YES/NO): NO